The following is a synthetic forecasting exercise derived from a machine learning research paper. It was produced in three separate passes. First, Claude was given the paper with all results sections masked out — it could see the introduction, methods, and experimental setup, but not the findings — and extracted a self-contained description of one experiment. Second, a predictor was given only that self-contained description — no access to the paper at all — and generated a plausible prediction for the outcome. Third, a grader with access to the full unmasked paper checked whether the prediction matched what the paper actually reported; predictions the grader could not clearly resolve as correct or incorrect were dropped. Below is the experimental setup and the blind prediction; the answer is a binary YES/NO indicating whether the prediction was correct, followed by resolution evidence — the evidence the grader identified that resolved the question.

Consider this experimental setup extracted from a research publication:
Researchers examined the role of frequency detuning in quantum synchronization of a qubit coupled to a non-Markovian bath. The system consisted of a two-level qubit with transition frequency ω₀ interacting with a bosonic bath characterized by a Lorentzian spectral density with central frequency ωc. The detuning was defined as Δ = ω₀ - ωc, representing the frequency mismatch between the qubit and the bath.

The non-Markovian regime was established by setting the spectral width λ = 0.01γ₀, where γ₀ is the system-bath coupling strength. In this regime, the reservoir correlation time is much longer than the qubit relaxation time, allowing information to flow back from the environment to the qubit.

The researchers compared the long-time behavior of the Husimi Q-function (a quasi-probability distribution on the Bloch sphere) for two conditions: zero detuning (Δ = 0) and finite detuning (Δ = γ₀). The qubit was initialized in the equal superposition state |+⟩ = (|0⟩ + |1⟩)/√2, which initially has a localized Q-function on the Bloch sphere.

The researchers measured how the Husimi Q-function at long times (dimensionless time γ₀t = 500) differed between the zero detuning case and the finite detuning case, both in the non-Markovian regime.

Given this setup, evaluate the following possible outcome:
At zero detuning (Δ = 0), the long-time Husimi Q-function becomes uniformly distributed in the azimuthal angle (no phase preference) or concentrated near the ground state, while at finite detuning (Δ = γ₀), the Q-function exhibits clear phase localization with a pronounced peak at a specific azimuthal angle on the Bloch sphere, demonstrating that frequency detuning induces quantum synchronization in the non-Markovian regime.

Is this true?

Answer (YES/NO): YES